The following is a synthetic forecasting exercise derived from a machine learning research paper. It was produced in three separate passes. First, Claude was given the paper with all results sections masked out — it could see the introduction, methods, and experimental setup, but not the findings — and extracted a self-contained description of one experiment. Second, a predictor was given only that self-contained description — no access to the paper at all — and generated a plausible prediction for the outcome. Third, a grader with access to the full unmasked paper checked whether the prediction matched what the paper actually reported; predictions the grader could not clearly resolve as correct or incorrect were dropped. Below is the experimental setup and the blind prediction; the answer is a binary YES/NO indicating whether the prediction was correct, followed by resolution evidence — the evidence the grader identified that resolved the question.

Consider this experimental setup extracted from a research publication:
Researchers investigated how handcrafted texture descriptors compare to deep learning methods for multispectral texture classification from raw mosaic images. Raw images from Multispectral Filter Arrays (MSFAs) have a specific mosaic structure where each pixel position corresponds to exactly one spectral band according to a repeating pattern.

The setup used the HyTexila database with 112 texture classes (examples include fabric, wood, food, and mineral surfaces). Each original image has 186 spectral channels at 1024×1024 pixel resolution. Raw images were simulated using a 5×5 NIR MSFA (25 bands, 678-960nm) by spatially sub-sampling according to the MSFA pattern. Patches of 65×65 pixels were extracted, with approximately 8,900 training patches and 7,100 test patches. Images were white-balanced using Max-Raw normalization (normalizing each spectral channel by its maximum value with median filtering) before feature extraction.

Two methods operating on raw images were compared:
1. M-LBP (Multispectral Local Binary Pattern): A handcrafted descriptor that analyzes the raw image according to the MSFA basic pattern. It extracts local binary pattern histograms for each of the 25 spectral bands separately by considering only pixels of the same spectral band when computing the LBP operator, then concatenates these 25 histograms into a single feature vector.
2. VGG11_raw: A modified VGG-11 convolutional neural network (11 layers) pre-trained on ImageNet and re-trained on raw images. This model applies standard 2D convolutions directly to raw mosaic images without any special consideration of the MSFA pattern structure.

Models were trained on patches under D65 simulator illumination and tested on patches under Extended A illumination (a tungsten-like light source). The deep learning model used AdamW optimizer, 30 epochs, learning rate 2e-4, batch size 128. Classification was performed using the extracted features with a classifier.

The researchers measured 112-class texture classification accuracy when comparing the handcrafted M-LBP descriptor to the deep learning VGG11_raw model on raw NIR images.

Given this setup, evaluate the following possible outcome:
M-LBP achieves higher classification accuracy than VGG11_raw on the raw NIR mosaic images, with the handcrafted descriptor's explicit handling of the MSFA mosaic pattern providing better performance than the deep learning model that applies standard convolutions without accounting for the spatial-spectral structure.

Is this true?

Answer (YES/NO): YES